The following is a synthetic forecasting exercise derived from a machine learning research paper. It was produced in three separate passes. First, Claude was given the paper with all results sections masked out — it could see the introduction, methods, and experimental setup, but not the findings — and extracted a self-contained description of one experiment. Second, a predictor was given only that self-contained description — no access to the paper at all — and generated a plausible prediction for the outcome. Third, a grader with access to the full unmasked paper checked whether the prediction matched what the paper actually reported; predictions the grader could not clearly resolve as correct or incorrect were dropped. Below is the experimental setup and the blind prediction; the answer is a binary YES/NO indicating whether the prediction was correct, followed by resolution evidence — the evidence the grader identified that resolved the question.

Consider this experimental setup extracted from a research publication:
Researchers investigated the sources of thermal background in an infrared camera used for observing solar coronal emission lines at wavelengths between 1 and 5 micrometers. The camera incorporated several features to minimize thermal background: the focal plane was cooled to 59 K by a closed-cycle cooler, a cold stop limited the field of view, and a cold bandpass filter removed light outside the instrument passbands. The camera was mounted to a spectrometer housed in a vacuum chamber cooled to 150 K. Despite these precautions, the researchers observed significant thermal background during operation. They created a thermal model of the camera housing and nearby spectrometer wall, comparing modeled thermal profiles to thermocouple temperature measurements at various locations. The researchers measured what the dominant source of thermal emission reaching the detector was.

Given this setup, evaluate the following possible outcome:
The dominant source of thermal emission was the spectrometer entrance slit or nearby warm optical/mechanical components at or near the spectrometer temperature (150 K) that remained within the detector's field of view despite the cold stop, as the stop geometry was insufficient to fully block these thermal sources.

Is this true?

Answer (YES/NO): NO